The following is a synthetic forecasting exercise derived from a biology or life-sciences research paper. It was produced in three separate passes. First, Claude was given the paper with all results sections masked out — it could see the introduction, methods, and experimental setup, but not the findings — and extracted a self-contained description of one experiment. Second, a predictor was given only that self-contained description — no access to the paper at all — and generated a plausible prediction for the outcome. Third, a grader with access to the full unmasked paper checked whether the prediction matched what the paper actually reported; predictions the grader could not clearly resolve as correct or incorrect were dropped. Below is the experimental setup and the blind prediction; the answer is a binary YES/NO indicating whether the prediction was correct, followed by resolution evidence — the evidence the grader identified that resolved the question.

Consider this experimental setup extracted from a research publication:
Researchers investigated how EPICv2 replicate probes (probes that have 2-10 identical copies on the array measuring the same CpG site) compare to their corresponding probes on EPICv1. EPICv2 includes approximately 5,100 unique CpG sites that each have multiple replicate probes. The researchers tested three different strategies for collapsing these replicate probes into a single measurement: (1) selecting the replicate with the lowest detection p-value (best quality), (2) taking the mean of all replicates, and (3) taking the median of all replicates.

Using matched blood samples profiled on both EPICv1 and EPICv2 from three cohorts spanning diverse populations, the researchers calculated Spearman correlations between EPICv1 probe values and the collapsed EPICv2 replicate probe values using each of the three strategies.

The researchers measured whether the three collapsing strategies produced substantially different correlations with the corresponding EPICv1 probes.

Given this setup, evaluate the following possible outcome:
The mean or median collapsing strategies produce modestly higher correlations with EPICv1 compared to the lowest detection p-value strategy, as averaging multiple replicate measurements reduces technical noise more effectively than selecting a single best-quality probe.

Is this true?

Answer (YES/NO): NO